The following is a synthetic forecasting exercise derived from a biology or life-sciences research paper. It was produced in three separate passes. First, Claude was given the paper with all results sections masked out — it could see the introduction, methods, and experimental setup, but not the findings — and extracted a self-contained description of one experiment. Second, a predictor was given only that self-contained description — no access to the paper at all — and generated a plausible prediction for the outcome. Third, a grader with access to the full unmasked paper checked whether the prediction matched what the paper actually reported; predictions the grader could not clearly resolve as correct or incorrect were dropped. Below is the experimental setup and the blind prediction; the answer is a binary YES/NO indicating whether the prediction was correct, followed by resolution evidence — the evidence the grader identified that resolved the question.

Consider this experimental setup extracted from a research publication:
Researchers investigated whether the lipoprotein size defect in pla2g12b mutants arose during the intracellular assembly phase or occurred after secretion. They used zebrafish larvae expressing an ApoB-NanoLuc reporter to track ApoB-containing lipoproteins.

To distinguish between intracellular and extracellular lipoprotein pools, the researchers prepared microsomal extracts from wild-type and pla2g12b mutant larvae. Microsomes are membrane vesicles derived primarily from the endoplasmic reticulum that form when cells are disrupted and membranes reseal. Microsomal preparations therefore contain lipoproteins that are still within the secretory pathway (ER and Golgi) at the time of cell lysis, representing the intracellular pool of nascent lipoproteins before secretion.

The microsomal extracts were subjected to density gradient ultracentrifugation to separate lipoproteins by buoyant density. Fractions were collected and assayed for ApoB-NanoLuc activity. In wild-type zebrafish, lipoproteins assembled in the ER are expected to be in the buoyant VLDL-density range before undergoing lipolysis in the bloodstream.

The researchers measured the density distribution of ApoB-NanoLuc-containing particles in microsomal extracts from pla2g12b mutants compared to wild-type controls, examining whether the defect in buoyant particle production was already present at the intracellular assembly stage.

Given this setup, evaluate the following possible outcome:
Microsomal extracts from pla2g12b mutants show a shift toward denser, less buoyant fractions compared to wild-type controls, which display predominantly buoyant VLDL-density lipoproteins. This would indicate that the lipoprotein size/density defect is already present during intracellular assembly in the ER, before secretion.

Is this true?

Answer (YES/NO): YES